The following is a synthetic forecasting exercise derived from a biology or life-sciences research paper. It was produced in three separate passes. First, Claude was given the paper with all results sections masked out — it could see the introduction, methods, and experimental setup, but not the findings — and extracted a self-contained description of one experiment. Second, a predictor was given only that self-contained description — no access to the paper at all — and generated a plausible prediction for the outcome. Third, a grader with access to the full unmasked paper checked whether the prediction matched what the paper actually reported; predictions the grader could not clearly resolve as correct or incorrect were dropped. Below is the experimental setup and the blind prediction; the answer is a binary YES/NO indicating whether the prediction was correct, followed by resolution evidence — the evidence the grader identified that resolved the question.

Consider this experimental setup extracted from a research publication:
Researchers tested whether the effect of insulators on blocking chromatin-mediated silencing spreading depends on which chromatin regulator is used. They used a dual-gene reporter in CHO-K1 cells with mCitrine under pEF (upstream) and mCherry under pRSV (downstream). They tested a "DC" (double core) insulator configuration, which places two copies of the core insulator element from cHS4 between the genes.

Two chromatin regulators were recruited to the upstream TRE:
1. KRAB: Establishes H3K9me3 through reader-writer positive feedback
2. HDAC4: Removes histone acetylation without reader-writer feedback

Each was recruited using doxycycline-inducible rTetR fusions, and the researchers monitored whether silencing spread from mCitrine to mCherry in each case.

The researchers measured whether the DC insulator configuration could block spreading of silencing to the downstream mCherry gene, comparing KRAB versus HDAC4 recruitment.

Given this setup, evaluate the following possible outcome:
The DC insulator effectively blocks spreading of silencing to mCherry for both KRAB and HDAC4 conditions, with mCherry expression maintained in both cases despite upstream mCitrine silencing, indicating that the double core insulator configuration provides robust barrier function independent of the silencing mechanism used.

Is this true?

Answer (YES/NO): NO